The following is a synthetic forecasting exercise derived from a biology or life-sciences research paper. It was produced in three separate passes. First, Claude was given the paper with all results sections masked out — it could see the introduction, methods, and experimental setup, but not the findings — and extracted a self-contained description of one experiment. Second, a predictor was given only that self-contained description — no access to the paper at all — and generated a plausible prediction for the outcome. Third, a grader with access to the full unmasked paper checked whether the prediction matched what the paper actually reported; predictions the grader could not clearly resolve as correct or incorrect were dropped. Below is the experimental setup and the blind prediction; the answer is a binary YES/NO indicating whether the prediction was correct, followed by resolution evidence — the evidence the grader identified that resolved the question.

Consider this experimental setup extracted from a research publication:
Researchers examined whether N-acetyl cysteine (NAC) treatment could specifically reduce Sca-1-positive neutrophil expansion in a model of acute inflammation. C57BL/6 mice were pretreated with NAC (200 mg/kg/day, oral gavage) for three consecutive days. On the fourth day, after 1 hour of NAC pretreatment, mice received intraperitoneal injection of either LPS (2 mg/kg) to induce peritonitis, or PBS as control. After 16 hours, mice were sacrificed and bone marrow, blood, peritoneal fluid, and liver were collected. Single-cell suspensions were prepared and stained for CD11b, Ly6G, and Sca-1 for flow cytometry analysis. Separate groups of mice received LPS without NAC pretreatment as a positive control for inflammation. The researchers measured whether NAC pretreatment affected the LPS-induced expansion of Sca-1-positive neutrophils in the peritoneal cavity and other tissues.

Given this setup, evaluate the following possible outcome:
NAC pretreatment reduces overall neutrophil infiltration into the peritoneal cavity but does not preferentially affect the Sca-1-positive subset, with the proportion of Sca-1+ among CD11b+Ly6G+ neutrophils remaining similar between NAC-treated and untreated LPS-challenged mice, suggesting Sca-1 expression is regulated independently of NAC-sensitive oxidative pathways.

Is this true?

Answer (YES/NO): NO